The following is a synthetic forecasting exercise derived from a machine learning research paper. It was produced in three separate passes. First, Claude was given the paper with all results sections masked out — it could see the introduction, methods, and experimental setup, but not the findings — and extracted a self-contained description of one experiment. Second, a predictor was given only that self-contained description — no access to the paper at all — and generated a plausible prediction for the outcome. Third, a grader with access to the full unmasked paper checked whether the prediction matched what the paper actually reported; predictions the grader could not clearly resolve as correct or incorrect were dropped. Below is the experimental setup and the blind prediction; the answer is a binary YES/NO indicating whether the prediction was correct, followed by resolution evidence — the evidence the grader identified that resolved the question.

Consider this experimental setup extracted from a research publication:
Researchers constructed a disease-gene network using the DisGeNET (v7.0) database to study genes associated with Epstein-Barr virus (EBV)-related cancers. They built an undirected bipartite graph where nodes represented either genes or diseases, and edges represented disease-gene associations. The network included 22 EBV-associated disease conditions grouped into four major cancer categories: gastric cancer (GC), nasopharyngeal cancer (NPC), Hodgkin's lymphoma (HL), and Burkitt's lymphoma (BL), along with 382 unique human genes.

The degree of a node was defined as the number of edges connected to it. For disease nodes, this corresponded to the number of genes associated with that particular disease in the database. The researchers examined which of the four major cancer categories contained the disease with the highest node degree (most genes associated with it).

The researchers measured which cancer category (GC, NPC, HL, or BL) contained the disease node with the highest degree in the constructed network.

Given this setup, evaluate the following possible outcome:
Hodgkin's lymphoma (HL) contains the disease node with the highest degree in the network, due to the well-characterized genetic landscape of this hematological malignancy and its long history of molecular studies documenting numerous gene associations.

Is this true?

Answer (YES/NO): NO